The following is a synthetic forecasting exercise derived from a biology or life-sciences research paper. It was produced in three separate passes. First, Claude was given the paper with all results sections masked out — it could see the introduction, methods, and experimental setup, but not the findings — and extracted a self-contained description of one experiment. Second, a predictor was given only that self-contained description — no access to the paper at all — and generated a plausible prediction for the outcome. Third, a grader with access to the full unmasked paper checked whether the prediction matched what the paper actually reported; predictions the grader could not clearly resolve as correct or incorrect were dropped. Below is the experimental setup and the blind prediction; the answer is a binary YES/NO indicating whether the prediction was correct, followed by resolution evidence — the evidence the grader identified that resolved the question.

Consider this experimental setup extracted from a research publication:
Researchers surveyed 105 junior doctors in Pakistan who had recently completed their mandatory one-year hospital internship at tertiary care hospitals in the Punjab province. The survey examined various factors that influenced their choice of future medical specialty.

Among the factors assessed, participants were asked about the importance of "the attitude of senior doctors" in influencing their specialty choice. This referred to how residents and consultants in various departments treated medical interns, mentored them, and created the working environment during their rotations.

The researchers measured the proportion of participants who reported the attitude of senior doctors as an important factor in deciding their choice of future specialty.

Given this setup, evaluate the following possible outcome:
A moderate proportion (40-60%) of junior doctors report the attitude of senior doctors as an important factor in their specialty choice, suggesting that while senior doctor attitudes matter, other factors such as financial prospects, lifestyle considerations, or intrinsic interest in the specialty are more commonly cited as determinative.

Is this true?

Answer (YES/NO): YES